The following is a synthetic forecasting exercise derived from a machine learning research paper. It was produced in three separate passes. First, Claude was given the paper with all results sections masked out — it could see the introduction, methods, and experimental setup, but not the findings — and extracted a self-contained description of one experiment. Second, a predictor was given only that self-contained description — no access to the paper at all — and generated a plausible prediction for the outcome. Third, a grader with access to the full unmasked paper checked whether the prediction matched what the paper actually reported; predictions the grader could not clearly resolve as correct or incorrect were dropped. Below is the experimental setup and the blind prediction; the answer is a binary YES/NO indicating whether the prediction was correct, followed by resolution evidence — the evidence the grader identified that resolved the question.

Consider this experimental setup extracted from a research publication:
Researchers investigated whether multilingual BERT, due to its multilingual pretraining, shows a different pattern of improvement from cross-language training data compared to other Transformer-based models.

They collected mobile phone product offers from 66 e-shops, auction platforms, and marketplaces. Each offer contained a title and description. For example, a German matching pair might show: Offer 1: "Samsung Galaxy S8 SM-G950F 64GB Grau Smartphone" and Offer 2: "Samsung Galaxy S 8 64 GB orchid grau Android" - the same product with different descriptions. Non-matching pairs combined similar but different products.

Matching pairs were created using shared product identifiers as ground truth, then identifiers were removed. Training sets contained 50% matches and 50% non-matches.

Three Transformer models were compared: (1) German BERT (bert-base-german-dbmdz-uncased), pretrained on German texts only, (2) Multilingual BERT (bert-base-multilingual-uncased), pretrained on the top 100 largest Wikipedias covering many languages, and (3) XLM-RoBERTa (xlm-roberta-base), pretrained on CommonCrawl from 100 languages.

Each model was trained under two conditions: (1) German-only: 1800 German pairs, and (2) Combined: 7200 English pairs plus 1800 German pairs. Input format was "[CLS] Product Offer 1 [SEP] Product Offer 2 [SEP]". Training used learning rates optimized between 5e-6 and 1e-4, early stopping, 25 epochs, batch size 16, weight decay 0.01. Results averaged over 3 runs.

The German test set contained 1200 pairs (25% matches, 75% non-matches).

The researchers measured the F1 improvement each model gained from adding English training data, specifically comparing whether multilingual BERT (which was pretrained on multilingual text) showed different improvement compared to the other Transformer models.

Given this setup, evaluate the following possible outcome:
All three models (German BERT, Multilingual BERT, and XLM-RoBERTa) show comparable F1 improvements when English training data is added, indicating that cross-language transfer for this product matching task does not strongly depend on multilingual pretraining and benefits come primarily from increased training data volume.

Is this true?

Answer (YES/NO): NO